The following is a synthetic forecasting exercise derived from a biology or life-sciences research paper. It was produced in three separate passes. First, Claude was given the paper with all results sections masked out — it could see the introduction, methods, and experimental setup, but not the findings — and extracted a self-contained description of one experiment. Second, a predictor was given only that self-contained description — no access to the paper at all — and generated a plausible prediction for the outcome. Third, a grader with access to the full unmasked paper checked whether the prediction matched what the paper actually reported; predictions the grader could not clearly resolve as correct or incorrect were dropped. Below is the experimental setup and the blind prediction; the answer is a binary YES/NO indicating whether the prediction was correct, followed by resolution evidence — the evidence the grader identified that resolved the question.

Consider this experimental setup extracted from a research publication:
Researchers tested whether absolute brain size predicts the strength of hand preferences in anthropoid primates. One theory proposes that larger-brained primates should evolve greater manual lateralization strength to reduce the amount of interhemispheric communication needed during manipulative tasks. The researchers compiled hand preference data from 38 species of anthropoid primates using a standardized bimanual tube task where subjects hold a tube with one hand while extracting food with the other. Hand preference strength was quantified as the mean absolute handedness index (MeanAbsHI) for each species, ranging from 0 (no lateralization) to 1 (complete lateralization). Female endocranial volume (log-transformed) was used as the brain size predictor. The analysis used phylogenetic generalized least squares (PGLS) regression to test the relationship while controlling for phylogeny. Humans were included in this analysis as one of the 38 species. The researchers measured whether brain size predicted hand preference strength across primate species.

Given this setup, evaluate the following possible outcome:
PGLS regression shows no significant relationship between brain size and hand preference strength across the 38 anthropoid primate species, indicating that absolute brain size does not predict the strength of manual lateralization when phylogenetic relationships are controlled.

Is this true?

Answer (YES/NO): YES